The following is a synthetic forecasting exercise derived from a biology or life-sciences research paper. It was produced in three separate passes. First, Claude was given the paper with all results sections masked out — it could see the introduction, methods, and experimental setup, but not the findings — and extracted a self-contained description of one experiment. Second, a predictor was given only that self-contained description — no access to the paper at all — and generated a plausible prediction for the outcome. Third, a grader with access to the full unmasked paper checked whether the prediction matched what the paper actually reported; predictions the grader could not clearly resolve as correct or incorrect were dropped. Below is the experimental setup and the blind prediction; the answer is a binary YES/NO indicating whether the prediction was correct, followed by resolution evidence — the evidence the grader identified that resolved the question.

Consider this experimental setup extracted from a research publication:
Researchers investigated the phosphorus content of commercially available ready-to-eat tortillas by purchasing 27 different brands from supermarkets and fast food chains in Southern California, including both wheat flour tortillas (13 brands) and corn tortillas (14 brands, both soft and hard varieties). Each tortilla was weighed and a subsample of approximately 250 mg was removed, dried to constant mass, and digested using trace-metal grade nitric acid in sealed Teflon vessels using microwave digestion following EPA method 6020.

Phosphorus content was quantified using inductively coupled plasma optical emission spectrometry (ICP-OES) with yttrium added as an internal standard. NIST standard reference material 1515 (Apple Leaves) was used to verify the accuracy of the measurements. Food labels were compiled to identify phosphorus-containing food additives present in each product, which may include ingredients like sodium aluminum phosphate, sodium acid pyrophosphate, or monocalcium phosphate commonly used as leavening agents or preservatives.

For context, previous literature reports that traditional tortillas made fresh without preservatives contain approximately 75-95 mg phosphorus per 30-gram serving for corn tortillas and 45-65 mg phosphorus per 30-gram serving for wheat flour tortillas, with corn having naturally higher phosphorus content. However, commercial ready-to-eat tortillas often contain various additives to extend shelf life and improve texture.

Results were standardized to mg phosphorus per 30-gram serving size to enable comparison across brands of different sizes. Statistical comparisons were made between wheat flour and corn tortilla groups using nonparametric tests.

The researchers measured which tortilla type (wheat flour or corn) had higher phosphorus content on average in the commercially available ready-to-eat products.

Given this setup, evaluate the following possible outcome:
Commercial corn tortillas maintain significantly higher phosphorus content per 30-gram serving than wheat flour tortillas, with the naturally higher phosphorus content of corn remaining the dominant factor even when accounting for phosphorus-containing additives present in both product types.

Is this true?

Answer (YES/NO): NO